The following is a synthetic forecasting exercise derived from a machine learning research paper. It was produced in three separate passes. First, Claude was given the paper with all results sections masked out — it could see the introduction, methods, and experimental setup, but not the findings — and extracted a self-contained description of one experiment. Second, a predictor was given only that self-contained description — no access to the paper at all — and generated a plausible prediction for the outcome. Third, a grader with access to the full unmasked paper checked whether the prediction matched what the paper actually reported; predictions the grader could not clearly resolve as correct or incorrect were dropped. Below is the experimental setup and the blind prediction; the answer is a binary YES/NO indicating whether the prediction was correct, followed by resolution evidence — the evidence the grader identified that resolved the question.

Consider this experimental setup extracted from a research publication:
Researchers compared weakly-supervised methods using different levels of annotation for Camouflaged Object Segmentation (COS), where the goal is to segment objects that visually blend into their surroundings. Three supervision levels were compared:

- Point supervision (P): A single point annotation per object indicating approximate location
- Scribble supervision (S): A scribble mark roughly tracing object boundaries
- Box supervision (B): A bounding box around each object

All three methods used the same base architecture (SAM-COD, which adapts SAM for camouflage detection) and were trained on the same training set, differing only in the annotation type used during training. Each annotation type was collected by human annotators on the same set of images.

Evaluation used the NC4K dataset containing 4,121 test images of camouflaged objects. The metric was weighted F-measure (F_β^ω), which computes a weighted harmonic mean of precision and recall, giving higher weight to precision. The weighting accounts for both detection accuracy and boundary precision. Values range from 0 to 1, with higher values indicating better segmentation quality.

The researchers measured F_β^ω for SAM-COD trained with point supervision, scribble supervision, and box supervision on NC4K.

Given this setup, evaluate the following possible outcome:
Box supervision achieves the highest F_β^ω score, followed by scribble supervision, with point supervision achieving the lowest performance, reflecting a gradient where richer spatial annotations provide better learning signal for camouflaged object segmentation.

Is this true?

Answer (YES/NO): NO